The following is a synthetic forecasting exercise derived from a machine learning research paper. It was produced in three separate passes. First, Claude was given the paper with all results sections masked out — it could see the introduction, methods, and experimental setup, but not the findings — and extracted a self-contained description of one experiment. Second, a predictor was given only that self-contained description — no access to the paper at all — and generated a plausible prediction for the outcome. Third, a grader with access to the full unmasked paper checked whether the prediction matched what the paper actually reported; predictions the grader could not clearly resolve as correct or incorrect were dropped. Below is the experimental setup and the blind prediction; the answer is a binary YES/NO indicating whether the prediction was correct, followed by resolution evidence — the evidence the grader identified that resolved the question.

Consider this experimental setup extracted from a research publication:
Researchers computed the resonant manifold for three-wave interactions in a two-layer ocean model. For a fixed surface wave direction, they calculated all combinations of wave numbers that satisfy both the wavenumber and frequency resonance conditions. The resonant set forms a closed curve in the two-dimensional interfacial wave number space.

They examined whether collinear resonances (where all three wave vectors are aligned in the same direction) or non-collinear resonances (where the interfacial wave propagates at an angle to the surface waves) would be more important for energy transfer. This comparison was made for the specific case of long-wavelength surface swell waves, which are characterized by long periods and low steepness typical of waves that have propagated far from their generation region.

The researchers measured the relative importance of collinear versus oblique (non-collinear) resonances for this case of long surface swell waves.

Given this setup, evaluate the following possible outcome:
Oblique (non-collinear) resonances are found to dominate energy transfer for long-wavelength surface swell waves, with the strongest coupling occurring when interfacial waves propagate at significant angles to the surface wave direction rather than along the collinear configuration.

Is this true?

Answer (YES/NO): YES